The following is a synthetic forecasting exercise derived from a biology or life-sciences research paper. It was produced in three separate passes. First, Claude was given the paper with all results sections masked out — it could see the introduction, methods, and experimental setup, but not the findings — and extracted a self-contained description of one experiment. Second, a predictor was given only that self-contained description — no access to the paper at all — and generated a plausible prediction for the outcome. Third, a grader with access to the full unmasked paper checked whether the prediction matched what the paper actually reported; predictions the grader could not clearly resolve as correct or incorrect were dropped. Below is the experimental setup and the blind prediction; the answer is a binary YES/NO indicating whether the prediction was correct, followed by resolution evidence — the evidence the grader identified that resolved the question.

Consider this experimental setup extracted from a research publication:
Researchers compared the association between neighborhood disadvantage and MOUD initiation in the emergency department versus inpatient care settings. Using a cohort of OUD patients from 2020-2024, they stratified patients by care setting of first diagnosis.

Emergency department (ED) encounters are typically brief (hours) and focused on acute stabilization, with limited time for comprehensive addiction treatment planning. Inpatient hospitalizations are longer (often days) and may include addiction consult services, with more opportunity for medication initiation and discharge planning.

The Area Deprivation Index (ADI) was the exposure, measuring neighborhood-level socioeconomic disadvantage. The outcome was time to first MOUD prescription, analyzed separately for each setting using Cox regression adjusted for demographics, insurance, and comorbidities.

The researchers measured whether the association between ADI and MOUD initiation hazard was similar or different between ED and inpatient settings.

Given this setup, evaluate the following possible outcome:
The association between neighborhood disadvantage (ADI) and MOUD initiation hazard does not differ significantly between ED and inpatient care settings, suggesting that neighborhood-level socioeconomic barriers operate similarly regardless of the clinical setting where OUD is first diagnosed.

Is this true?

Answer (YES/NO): NO